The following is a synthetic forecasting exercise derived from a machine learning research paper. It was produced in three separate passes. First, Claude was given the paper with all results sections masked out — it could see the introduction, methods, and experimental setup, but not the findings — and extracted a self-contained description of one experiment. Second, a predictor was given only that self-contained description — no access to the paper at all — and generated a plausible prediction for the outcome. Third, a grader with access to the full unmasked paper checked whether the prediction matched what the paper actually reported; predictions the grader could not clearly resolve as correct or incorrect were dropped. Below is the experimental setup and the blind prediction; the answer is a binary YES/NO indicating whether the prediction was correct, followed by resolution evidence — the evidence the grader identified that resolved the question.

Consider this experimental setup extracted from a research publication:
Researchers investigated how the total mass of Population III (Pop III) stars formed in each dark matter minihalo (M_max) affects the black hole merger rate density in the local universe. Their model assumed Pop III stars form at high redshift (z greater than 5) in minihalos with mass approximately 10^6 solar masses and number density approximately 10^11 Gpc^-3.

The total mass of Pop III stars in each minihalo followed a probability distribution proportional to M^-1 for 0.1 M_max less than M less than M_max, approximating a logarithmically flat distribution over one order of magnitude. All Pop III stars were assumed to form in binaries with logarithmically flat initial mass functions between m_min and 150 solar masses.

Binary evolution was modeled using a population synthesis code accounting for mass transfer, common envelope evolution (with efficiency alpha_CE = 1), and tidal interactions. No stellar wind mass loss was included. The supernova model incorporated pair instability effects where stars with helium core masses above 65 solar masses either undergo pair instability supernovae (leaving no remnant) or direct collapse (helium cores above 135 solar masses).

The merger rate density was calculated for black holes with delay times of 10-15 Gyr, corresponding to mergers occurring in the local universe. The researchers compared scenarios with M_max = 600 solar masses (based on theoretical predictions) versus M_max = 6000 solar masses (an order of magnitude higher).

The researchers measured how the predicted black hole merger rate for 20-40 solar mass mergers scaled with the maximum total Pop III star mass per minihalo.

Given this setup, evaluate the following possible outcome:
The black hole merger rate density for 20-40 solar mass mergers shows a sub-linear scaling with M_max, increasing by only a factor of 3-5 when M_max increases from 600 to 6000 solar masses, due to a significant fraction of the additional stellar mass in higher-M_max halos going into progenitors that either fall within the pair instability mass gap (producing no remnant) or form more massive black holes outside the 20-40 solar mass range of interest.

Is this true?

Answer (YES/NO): NO